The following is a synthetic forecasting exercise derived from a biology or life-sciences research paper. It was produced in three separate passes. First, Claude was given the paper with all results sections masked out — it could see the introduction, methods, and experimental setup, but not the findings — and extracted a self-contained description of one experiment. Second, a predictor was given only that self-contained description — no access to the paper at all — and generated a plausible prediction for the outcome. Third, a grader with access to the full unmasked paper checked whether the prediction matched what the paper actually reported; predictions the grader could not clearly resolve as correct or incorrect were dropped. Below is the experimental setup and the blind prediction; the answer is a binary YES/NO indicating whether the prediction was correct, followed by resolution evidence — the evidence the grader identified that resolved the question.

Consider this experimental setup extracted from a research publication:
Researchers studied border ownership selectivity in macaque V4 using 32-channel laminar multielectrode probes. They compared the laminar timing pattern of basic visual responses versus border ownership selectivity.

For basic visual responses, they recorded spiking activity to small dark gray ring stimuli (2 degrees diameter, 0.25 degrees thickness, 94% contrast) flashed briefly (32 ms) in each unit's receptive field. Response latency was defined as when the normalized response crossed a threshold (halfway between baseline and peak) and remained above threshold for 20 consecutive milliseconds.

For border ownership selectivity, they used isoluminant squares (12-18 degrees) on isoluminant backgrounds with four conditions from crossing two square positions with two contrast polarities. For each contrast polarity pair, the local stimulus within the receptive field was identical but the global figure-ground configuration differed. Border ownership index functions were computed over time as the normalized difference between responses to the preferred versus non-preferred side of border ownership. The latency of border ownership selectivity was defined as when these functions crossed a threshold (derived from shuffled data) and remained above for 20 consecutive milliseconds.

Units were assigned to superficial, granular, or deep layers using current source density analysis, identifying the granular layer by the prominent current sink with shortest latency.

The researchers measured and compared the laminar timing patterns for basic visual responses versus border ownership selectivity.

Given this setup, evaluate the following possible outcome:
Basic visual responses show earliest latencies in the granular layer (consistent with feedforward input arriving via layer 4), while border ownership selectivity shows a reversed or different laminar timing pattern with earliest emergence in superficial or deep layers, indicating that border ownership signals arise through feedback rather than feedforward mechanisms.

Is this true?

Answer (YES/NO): YES